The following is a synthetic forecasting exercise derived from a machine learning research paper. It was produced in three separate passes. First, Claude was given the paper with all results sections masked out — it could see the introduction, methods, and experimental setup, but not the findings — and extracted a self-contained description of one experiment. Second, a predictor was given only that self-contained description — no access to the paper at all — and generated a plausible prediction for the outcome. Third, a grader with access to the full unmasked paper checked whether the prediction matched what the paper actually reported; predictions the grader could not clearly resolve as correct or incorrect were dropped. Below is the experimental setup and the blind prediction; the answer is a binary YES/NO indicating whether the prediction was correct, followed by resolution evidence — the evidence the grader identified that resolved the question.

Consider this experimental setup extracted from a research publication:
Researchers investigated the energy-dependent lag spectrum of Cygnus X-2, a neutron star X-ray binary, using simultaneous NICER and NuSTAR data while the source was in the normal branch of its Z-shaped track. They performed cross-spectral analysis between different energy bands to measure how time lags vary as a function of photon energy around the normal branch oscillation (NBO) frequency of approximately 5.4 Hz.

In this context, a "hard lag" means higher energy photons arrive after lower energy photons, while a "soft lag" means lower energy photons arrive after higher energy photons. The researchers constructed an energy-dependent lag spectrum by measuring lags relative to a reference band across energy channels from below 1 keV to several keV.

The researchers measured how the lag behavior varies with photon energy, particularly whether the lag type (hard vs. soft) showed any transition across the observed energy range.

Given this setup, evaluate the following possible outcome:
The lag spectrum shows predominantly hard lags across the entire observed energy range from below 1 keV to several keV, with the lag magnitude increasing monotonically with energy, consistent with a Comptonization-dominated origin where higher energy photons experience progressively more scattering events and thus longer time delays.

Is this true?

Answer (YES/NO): NO